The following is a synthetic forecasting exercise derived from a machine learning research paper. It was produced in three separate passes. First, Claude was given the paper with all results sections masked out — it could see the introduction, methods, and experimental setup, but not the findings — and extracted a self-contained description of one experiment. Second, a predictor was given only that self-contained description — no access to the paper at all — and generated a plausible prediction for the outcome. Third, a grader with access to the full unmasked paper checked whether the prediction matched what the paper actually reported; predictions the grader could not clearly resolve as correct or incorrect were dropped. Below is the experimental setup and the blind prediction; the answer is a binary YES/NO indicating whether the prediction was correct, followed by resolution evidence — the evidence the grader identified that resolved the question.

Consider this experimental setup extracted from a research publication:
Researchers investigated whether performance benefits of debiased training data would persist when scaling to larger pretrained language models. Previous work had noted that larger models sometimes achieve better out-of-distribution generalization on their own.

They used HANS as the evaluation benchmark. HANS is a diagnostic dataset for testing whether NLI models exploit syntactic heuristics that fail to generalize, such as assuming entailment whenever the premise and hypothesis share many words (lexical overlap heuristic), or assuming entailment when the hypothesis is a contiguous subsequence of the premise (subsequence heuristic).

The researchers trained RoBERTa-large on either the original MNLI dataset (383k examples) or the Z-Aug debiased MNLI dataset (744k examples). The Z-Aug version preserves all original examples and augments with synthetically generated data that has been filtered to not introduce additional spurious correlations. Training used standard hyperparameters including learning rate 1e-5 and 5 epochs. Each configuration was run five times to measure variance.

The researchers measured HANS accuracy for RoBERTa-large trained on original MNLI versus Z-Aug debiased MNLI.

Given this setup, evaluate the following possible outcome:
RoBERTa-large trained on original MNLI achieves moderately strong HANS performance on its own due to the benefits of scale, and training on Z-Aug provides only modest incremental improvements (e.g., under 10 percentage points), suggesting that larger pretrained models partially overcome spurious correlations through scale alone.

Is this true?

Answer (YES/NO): YES